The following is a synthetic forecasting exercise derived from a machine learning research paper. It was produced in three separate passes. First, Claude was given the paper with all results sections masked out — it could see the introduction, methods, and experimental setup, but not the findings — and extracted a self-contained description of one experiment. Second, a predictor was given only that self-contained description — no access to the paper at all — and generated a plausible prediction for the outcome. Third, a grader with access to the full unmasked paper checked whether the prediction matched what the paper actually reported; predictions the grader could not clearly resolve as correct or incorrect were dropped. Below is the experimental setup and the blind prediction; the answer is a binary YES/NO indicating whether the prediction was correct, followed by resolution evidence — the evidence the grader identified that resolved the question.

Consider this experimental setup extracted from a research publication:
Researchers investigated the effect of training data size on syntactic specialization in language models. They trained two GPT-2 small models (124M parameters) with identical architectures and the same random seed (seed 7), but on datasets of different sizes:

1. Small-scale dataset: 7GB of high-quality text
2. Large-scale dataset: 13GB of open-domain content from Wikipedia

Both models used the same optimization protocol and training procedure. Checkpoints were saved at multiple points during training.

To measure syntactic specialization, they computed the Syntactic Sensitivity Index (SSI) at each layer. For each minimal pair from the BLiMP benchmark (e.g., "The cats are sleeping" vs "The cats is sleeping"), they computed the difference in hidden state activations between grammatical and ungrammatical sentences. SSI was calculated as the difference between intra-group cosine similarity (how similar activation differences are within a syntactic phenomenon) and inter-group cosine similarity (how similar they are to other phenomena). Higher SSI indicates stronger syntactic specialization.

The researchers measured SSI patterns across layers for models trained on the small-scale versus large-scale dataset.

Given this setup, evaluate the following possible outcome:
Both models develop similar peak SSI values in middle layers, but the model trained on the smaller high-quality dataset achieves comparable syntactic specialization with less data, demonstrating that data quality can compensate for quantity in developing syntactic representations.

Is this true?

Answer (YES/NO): NO